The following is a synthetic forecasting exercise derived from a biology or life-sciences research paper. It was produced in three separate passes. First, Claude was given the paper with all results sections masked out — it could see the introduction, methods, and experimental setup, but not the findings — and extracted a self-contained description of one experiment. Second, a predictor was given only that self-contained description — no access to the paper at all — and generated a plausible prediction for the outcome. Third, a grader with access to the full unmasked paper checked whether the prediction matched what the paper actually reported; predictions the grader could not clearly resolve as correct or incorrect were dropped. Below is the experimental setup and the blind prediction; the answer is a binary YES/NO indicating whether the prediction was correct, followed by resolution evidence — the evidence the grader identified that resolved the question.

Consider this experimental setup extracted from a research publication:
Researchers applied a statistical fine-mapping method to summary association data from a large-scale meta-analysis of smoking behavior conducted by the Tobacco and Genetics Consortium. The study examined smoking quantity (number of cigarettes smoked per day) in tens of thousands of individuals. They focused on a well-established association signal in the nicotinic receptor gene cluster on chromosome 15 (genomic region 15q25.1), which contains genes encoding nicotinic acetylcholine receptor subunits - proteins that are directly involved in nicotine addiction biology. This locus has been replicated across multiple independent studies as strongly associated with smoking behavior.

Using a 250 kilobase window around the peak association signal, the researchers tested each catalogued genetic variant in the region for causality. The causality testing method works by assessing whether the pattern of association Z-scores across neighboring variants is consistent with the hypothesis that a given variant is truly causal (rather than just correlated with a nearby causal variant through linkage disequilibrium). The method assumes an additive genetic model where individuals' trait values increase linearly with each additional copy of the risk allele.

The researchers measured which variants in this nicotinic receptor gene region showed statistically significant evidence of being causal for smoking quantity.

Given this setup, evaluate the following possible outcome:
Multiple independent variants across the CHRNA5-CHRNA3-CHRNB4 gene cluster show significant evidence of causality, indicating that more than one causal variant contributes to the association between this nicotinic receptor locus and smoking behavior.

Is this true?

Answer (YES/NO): NO